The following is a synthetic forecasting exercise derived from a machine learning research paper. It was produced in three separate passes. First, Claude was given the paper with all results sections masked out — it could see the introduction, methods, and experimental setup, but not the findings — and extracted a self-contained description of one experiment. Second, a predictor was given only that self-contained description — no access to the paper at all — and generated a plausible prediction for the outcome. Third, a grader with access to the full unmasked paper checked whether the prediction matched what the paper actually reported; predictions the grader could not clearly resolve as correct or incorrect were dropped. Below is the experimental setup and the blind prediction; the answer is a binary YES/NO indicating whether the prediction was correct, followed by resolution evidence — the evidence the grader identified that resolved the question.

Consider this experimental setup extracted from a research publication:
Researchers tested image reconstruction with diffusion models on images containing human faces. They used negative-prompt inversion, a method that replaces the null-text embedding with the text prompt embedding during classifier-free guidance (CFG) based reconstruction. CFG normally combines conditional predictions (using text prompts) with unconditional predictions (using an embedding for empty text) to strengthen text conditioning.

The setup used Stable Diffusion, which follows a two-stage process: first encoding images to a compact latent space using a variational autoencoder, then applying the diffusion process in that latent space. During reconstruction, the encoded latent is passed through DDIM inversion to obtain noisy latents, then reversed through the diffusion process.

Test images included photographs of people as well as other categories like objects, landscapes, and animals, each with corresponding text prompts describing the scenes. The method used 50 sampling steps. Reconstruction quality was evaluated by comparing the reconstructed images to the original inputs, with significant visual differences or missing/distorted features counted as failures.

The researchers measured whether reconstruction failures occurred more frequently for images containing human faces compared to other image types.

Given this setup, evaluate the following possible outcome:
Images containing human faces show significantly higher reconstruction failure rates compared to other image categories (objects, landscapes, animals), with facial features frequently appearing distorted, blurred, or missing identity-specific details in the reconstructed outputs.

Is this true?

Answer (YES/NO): YES